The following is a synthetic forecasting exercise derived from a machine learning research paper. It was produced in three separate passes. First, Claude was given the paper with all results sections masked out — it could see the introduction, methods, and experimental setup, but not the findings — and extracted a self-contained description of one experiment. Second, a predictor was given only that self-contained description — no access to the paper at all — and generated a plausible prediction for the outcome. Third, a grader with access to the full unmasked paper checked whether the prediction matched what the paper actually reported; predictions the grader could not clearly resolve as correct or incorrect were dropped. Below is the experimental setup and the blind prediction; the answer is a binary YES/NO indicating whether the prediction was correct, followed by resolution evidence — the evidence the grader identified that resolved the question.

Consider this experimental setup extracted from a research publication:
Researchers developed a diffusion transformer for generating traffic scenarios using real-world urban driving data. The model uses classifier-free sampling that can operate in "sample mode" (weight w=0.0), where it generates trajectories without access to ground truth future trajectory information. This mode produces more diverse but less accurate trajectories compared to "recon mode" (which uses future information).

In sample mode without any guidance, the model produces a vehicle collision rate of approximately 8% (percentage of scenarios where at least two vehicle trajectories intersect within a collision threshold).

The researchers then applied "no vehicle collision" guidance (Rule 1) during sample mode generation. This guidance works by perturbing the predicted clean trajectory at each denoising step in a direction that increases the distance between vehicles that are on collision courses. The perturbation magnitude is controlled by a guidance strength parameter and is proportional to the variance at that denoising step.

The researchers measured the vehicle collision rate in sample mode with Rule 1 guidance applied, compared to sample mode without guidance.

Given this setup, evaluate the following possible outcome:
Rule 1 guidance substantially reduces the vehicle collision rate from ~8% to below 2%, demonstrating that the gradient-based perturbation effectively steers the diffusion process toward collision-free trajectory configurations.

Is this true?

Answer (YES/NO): NO